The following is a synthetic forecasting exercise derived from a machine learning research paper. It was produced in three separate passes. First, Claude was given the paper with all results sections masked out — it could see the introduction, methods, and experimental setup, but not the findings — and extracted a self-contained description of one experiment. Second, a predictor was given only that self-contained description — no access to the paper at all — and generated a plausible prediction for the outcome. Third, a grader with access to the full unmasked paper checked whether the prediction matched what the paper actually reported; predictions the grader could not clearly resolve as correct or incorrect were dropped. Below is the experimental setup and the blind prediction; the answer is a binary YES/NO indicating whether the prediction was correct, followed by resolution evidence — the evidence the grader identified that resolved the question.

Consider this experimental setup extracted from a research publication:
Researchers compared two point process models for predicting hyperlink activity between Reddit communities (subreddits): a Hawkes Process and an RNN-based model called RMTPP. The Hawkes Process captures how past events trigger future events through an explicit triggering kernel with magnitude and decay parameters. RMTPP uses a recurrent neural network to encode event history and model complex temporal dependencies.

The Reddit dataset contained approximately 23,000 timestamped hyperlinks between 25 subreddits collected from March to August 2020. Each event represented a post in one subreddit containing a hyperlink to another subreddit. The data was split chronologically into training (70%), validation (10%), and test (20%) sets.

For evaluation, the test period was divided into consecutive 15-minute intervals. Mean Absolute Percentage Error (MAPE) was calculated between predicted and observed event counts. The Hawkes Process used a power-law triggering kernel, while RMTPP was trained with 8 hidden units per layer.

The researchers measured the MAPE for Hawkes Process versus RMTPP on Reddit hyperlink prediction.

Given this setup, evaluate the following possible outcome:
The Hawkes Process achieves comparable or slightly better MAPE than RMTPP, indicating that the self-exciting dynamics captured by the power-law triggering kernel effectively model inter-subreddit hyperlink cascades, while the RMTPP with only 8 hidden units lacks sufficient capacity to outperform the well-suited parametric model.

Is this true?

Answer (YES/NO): NO